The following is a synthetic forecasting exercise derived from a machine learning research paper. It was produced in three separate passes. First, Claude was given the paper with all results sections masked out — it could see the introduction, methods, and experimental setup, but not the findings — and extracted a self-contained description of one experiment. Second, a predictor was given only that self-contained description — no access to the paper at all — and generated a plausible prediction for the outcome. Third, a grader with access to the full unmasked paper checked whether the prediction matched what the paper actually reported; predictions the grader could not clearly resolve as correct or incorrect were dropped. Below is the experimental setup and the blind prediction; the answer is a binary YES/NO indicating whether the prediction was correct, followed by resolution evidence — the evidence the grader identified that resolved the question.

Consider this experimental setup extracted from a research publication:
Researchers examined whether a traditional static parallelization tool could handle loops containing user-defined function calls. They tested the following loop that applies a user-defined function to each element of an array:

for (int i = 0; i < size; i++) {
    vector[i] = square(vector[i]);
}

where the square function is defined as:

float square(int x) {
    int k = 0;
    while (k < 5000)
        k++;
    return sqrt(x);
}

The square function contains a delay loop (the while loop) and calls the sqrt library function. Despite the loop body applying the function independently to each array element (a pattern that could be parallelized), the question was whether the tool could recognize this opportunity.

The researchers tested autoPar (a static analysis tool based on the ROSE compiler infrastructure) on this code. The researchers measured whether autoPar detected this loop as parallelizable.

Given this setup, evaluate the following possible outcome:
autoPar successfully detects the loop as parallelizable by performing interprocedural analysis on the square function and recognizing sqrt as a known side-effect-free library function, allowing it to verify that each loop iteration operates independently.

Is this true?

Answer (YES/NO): NO